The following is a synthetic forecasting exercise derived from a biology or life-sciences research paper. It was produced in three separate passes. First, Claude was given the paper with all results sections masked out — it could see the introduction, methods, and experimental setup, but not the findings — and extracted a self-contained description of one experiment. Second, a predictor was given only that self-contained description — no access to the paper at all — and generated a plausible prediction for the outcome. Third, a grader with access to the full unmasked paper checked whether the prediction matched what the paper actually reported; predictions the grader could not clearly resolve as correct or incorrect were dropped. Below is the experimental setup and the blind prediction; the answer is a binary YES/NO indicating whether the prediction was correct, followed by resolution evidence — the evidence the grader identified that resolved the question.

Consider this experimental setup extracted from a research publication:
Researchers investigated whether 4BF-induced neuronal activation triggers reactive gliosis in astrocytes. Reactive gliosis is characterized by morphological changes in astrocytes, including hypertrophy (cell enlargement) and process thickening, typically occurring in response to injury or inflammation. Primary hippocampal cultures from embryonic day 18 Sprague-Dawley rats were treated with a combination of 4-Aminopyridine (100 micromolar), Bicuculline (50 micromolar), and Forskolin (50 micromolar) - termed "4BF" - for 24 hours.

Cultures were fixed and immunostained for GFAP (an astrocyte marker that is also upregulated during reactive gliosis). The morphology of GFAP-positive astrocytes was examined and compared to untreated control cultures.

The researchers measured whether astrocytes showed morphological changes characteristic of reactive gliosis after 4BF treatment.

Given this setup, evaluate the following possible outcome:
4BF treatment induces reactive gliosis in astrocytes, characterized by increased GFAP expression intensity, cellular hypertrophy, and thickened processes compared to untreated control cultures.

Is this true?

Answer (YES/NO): NO